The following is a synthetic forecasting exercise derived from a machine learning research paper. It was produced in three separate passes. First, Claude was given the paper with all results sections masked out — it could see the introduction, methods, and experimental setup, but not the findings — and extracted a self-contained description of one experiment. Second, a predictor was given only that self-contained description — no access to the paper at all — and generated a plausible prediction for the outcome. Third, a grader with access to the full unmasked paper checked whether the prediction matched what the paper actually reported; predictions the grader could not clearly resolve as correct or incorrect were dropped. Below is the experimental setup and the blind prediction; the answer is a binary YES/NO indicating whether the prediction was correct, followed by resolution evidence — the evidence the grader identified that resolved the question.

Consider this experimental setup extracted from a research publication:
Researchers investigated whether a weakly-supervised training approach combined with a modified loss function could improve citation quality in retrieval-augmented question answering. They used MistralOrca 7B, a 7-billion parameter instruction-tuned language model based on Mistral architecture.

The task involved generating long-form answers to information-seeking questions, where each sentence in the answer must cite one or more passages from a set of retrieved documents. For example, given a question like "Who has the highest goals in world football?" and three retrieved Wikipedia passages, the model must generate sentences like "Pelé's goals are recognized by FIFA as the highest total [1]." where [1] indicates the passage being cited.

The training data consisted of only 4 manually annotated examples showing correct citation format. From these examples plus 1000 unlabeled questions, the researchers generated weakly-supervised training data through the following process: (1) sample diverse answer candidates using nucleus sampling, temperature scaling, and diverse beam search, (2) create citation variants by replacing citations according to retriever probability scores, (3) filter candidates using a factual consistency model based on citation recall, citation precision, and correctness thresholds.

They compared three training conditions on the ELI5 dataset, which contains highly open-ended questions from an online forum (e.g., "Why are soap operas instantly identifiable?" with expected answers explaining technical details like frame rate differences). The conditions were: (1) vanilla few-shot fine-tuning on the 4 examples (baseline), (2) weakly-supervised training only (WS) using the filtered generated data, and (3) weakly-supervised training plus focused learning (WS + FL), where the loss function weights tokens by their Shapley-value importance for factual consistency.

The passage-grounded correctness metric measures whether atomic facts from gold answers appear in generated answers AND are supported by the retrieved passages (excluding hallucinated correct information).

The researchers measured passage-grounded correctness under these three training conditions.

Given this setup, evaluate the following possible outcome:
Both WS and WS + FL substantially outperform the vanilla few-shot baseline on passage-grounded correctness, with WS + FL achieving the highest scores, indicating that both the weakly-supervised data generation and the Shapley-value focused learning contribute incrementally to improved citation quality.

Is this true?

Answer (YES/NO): NO